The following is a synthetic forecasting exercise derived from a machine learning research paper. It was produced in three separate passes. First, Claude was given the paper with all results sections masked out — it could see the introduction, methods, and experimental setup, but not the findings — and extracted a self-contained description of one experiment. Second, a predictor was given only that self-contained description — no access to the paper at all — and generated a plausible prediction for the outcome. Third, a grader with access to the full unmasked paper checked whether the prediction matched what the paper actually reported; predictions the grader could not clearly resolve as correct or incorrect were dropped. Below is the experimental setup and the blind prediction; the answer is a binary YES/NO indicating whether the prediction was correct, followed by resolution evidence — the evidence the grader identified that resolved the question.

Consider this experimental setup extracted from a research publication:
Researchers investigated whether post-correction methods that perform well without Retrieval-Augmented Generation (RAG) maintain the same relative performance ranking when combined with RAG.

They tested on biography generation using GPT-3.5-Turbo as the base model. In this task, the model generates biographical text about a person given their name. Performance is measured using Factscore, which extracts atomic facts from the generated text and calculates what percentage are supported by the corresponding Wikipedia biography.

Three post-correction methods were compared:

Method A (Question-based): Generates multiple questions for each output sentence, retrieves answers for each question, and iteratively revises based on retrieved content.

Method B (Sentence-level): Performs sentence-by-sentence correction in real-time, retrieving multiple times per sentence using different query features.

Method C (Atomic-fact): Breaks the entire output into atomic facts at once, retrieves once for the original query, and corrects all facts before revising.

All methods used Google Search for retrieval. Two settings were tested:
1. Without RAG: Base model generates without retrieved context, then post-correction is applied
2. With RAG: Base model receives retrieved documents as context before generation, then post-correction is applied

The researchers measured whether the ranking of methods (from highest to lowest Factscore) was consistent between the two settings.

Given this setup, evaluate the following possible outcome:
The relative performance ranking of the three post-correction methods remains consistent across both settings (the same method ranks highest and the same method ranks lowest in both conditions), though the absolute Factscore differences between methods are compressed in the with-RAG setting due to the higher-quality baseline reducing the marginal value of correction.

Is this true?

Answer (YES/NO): YES